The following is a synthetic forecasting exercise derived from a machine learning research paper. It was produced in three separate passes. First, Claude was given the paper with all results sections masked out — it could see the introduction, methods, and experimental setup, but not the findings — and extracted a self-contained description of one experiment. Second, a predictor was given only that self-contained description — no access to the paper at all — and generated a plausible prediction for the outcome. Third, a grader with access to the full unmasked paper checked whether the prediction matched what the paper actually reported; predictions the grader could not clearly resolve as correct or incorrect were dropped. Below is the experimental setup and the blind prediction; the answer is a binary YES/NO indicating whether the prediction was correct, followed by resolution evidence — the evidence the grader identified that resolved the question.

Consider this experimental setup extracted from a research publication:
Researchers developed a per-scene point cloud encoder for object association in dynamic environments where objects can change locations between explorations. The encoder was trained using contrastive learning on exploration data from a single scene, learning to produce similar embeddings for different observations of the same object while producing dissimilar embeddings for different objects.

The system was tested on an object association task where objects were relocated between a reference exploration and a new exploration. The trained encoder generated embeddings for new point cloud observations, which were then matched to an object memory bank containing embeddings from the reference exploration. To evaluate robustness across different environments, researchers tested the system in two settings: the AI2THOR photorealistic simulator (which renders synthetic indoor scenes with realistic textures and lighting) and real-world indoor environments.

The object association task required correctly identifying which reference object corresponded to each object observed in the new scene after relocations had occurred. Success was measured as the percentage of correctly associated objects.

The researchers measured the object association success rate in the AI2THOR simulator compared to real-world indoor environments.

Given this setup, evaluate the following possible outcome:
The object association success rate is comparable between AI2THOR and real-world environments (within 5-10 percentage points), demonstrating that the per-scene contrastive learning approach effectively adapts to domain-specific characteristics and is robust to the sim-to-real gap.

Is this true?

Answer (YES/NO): NO